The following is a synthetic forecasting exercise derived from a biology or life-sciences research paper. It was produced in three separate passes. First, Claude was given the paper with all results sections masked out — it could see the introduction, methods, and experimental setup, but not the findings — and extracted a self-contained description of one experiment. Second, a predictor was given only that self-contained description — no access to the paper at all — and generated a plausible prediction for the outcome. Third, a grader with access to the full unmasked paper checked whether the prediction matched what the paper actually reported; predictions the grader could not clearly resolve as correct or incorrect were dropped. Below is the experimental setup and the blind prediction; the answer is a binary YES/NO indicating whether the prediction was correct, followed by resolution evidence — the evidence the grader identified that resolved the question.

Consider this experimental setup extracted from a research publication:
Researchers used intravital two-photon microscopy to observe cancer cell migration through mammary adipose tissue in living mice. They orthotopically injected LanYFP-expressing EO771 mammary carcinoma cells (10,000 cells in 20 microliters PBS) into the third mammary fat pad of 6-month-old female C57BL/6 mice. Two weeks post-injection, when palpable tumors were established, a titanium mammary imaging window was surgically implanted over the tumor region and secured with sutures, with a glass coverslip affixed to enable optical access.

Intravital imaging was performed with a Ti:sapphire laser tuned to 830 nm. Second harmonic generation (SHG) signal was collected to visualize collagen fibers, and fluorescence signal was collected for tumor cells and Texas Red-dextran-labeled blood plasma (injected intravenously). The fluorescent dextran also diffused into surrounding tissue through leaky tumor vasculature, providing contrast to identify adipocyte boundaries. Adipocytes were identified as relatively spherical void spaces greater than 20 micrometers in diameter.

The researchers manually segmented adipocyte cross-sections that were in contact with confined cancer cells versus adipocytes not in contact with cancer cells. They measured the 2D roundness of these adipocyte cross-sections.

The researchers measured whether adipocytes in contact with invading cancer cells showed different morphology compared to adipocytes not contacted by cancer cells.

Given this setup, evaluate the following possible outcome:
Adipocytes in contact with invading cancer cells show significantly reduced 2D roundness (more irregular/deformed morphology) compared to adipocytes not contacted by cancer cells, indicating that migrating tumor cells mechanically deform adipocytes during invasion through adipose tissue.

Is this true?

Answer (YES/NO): YES